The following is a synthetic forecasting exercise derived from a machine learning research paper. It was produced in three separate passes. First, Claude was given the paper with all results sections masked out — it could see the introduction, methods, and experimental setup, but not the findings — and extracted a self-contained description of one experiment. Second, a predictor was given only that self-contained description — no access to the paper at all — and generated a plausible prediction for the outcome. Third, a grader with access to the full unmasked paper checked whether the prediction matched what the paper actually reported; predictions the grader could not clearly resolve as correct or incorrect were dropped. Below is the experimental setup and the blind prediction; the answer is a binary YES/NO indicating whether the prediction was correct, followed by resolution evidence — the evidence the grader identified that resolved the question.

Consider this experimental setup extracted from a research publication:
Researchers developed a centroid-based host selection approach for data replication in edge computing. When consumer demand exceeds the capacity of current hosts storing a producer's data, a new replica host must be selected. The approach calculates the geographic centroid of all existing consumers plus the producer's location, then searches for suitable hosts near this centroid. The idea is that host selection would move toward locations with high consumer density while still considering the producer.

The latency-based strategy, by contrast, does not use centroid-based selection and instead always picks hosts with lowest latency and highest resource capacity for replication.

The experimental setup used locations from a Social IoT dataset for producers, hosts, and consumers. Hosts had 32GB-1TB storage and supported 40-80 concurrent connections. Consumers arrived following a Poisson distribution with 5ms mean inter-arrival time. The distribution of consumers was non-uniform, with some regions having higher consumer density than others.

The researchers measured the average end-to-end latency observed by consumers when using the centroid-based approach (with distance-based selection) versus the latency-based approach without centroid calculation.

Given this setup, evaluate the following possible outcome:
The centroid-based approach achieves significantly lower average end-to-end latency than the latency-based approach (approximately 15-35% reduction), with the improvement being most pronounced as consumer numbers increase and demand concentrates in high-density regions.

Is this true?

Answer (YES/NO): NO